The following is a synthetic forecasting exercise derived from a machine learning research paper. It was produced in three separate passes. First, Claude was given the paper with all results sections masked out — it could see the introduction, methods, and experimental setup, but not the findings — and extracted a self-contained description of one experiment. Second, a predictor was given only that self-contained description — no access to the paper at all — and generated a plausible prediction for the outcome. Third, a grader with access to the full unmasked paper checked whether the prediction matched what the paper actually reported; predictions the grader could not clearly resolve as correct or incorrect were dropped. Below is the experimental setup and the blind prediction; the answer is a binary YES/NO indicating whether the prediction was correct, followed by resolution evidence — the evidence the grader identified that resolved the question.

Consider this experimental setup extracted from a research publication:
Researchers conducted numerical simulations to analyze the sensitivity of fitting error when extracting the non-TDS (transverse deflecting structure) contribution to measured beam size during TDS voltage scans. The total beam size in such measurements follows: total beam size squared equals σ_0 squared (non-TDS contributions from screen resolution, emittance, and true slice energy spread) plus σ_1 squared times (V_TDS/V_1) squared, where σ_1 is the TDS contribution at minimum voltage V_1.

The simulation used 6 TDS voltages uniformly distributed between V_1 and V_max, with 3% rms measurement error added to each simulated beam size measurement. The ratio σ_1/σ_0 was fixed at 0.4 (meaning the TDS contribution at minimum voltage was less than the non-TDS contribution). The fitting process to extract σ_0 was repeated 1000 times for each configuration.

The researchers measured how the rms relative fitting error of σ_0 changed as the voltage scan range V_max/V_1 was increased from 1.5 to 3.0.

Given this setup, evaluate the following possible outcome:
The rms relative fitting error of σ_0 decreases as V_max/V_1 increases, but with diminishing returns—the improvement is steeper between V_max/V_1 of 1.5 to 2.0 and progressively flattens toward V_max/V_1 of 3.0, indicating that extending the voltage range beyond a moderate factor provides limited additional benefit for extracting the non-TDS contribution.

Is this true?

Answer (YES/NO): NO